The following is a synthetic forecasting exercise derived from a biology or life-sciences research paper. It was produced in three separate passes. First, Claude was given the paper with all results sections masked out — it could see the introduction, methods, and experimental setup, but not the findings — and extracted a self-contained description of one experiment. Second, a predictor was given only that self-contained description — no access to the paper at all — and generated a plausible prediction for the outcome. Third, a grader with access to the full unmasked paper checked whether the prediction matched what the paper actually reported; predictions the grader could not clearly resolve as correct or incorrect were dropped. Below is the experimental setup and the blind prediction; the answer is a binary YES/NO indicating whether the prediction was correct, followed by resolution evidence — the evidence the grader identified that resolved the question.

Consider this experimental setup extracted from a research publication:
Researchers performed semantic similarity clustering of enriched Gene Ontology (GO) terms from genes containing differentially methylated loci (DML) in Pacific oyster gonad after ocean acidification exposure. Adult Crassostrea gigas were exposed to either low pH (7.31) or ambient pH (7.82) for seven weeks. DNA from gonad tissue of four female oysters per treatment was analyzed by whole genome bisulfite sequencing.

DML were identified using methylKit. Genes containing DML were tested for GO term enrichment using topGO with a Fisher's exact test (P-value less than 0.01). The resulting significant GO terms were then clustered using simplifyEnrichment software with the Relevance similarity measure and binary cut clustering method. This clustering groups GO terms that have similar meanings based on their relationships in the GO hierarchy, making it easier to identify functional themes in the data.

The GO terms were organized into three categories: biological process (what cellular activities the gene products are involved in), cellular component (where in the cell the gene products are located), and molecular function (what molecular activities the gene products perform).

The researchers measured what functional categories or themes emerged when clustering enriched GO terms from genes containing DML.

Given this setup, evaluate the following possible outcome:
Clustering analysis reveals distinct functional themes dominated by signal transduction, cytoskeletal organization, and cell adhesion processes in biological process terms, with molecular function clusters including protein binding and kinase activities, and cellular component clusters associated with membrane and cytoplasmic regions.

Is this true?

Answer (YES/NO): NO